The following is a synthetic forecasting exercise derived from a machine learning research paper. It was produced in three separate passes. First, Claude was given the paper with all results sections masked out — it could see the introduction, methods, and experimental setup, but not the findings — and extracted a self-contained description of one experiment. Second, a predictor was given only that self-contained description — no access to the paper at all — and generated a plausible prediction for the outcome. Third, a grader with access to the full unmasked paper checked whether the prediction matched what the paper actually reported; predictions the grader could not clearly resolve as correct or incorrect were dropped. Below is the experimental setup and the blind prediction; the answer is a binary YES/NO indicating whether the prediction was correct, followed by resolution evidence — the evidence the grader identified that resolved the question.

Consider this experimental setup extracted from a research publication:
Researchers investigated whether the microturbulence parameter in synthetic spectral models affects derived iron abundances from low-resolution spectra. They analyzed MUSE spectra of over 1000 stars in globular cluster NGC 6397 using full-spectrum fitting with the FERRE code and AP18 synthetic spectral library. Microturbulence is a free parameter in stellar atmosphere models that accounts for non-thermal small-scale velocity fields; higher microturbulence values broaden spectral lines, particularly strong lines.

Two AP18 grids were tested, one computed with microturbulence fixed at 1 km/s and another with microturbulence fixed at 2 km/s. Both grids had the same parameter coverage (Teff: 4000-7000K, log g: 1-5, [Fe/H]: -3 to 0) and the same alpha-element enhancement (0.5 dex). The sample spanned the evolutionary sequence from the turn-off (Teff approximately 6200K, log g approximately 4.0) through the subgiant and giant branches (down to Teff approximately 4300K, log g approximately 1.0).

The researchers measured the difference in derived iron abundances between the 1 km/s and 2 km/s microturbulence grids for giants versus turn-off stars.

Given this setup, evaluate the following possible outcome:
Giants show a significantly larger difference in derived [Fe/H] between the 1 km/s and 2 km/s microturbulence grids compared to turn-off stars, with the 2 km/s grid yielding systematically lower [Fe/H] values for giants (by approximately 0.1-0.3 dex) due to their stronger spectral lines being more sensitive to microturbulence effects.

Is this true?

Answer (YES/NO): NO